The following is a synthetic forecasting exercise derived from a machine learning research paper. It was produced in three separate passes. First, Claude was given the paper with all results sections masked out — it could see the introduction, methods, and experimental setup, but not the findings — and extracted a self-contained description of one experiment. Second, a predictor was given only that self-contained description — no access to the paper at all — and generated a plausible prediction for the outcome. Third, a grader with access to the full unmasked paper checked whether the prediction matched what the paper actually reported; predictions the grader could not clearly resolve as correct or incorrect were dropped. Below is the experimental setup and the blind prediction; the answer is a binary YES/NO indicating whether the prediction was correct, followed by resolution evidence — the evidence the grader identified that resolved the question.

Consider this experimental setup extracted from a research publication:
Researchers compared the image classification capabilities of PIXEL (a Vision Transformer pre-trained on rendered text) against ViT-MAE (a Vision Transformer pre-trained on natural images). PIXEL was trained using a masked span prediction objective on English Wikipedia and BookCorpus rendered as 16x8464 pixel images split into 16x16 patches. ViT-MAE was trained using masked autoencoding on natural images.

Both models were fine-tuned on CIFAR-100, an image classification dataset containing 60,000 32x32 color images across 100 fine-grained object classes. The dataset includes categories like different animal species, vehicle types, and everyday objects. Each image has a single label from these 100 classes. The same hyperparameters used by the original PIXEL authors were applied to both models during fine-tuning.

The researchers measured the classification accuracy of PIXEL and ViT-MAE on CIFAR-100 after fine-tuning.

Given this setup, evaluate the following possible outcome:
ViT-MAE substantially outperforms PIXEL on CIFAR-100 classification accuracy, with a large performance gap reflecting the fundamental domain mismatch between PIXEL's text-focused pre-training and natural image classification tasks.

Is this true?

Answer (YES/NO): YES